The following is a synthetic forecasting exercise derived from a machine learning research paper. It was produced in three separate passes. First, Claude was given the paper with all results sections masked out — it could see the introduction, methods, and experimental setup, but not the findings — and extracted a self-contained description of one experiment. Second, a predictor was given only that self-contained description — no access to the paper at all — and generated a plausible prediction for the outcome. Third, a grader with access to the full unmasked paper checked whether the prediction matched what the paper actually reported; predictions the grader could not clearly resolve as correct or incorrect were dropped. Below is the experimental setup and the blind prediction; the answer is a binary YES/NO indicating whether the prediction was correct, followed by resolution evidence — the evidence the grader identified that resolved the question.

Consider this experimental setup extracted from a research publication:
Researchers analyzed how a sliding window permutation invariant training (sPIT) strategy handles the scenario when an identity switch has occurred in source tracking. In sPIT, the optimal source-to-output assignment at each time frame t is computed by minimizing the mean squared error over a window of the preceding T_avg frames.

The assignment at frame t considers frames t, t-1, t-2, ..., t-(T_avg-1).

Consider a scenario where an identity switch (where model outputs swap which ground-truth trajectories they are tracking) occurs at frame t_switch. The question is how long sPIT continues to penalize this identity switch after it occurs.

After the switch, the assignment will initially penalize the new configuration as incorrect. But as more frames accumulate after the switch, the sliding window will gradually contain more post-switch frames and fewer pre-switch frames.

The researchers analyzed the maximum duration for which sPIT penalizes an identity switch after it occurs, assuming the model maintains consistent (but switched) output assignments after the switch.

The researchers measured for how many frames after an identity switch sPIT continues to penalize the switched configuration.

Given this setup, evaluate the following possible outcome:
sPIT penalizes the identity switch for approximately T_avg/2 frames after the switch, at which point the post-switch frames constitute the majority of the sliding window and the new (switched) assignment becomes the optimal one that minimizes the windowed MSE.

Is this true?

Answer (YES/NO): NO